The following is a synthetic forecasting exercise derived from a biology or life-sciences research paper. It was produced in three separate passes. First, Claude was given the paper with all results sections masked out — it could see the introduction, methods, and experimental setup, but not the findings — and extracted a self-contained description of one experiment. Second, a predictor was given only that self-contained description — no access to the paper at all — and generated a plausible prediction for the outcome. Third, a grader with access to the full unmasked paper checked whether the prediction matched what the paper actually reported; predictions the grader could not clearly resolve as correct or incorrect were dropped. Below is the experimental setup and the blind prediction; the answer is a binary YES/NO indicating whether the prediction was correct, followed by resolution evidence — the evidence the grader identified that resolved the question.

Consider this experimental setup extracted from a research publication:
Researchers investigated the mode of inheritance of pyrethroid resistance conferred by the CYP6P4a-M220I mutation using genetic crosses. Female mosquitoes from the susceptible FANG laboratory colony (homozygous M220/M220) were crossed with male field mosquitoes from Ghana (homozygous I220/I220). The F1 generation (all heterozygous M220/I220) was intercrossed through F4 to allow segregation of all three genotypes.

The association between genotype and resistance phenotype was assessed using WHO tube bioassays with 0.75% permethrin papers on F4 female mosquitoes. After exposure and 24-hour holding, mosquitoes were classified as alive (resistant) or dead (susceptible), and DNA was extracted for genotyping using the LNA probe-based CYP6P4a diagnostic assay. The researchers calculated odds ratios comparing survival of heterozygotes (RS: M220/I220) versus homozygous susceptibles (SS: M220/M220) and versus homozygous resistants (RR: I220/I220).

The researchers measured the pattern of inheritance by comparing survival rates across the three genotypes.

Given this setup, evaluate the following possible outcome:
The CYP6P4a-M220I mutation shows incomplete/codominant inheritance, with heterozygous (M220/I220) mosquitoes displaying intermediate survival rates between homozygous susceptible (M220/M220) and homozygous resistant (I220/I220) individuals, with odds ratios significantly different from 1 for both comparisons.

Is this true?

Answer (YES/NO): YES